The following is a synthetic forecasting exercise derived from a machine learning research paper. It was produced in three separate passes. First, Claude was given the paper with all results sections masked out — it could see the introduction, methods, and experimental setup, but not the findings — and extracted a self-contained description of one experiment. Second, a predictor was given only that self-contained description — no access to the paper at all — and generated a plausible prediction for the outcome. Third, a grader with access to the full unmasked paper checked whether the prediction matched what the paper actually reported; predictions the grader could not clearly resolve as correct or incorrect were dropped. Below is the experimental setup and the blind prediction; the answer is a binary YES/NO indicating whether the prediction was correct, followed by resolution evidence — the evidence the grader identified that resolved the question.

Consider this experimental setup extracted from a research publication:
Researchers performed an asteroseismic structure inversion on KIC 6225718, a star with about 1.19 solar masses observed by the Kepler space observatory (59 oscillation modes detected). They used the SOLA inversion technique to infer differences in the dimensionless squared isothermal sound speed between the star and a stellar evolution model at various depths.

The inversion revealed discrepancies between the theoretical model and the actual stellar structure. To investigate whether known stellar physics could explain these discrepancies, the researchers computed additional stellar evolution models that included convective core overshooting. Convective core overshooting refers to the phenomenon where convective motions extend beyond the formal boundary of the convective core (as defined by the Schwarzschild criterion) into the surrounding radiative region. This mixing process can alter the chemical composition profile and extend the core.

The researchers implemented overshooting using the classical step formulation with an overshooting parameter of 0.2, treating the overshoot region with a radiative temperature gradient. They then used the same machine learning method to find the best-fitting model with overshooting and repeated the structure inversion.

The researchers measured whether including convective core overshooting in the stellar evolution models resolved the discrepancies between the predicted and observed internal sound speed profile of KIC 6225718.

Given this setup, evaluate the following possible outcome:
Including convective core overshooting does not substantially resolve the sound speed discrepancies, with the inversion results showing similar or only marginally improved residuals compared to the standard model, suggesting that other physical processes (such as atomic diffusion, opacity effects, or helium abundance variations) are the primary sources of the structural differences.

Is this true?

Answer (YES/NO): NO